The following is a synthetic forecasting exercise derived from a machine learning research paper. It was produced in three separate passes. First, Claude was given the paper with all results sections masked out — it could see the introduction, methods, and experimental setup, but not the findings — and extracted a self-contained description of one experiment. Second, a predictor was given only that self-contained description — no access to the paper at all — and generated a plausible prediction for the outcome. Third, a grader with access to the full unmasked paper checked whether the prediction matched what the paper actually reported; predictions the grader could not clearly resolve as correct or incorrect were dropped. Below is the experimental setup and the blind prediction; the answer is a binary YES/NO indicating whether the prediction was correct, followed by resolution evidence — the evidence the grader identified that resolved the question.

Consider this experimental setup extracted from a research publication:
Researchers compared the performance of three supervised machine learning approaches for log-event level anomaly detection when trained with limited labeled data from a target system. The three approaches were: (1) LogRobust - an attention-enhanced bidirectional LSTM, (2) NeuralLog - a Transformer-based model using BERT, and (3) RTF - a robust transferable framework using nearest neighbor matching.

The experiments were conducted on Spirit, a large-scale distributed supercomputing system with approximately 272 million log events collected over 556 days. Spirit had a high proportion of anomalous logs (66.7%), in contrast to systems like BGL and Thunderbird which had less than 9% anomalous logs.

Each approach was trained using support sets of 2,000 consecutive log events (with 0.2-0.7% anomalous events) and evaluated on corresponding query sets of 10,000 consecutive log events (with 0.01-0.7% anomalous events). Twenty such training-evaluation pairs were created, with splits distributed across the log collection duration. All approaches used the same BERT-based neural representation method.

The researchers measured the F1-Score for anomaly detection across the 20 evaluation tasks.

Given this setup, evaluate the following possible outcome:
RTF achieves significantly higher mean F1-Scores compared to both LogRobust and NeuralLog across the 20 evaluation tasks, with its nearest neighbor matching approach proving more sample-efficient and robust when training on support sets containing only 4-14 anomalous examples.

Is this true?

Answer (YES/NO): NO